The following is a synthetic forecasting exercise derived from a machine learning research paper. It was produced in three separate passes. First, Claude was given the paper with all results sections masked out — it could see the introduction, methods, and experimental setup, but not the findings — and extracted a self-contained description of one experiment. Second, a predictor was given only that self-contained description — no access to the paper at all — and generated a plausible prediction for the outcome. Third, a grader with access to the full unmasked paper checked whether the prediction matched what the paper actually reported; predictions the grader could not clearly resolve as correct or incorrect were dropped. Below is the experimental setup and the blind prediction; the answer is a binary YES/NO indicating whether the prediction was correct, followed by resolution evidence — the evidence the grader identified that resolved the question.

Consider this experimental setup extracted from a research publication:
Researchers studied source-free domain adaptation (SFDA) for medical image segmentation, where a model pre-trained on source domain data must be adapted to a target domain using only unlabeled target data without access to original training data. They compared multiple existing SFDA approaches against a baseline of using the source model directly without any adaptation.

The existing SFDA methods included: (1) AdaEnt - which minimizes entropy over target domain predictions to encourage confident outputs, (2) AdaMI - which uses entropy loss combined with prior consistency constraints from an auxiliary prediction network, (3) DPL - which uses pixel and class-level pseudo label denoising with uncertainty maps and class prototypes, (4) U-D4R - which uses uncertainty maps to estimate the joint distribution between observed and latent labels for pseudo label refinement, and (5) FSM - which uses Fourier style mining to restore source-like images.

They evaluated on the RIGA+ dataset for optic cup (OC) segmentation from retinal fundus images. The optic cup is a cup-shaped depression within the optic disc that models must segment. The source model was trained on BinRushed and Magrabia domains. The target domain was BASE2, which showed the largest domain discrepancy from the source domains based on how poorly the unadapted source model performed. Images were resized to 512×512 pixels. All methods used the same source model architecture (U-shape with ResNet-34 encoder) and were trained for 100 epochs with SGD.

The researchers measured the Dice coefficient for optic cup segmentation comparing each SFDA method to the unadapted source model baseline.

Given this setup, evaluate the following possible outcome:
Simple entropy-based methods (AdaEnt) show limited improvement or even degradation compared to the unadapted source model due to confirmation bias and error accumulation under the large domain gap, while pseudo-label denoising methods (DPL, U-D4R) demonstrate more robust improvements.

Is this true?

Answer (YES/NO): YES